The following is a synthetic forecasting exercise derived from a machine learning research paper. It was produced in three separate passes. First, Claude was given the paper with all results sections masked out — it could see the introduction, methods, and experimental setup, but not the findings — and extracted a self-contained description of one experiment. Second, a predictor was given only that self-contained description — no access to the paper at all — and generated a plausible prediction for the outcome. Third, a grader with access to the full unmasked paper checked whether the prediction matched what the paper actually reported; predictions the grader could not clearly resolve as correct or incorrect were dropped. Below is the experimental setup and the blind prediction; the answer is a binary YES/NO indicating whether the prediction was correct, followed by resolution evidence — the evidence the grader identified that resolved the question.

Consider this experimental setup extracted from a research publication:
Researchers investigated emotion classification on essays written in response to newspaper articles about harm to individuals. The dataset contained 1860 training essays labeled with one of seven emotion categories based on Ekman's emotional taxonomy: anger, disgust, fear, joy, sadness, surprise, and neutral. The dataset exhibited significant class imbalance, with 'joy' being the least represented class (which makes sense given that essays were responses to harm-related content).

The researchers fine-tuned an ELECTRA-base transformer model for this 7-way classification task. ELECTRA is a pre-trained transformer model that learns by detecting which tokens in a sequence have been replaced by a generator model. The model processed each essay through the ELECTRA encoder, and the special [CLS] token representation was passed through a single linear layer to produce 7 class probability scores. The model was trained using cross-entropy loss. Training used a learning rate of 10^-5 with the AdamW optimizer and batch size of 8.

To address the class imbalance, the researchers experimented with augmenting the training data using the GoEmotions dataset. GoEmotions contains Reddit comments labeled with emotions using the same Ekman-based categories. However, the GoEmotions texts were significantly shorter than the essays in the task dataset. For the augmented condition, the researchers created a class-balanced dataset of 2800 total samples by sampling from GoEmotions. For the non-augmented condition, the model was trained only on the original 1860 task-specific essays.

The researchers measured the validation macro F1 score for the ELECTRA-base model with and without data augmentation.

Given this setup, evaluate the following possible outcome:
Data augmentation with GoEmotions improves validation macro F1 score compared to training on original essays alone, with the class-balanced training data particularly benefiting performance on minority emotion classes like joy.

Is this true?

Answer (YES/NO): YES